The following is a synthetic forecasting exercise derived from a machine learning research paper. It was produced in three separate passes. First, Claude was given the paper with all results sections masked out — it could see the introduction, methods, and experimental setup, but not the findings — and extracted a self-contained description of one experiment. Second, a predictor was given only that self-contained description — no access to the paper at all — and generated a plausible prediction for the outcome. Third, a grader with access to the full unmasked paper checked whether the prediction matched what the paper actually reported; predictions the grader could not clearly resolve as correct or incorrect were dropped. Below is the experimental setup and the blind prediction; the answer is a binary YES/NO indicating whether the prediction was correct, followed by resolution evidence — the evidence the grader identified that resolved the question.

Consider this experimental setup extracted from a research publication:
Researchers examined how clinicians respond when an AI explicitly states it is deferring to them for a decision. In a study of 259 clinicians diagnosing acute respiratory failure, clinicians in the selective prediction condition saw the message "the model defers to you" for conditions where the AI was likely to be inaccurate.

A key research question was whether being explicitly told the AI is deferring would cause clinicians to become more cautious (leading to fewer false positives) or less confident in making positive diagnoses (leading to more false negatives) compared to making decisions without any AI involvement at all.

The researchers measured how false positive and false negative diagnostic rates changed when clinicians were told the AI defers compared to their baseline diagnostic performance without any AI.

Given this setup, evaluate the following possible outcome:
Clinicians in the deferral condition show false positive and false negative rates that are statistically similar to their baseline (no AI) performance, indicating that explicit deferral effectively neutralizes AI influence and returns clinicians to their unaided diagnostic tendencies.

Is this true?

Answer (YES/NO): NO